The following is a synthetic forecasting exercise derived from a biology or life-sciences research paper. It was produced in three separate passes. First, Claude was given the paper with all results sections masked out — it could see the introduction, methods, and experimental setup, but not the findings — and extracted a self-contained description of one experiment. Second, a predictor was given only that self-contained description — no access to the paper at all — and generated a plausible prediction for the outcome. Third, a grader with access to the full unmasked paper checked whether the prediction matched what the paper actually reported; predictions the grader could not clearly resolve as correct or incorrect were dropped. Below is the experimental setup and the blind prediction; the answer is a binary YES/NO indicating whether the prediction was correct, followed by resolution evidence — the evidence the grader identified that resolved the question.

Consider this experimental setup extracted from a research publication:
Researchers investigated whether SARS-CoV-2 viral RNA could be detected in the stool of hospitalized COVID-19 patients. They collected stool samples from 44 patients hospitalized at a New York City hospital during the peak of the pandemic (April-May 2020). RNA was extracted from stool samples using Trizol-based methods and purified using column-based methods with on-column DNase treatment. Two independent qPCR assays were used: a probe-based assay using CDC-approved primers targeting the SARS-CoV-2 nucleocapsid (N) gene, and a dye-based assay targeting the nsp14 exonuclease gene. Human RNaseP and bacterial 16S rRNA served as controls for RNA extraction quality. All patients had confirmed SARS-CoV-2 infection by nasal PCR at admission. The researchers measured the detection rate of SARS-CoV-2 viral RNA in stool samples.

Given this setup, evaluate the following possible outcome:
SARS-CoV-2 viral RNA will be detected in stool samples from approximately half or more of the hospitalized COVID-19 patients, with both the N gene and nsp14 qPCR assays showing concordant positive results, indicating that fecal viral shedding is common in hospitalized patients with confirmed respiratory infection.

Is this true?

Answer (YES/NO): NO